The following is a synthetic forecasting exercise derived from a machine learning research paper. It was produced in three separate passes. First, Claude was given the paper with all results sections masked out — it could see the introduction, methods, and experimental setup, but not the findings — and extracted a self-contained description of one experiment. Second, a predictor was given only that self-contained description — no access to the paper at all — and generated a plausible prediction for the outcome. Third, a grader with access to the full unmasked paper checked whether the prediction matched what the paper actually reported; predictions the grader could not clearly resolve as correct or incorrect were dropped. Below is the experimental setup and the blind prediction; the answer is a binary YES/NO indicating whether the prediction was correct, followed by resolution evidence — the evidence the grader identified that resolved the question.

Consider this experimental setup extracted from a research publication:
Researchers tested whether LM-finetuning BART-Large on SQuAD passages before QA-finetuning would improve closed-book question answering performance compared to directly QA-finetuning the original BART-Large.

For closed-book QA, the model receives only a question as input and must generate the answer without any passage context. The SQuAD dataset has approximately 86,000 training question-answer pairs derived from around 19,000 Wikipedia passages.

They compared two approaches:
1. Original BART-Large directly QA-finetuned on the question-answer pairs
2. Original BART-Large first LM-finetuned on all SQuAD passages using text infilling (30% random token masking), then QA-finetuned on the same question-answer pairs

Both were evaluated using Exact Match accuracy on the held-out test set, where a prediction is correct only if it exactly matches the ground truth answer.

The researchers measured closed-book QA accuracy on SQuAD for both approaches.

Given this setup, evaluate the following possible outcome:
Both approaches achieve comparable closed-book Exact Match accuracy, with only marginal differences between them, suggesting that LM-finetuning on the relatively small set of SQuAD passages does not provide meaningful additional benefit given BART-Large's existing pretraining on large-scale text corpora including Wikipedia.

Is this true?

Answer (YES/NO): YES